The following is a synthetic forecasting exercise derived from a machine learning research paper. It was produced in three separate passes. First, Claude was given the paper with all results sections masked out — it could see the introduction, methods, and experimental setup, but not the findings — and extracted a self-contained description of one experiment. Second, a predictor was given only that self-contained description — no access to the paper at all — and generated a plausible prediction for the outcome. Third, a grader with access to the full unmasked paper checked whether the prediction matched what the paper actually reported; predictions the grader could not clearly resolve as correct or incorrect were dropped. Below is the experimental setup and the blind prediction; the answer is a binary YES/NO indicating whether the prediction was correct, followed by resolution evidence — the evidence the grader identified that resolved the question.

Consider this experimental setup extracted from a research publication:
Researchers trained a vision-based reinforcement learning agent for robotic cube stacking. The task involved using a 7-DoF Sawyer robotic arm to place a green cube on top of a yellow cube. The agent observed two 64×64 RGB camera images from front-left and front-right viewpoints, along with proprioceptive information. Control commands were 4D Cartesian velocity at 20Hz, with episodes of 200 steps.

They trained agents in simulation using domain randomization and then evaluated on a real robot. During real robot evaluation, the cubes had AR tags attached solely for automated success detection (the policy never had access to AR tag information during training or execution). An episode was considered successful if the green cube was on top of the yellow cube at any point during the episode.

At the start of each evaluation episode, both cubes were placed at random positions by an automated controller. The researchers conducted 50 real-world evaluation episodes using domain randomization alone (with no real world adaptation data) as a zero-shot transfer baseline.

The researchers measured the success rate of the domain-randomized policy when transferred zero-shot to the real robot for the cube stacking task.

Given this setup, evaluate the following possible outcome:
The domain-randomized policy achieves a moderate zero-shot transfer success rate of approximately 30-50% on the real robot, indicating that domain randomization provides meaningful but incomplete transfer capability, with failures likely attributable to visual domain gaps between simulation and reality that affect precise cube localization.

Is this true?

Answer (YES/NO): YES